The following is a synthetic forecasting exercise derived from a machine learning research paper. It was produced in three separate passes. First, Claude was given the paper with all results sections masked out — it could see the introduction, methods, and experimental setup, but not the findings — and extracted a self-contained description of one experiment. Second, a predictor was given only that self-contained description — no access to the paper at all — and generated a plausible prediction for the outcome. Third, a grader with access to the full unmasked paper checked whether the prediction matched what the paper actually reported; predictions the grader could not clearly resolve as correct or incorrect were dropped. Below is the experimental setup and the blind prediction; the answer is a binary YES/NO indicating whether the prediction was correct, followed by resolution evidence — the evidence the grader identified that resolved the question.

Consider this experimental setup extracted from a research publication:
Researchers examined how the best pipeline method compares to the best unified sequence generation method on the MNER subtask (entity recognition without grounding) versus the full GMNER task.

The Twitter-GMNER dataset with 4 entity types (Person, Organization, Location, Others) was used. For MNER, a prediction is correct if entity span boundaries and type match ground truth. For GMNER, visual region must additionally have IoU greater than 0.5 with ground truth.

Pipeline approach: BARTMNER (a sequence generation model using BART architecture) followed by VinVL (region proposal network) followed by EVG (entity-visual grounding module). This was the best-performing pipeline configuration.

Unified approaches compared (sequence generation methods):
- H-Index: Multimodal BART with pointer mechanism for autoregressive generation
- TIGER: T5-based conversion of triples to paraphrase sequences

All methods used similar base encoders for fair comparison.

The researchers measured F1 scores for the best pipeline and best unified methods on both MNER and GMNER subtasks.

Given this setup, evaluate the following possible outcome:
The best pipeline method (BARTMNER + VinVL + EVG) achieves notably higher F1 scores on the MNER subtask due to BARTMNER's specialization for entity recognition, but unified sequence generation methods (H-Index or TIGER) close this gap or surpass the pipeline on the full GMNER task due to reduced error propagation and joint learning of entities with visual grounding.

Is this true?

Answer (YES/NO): NO